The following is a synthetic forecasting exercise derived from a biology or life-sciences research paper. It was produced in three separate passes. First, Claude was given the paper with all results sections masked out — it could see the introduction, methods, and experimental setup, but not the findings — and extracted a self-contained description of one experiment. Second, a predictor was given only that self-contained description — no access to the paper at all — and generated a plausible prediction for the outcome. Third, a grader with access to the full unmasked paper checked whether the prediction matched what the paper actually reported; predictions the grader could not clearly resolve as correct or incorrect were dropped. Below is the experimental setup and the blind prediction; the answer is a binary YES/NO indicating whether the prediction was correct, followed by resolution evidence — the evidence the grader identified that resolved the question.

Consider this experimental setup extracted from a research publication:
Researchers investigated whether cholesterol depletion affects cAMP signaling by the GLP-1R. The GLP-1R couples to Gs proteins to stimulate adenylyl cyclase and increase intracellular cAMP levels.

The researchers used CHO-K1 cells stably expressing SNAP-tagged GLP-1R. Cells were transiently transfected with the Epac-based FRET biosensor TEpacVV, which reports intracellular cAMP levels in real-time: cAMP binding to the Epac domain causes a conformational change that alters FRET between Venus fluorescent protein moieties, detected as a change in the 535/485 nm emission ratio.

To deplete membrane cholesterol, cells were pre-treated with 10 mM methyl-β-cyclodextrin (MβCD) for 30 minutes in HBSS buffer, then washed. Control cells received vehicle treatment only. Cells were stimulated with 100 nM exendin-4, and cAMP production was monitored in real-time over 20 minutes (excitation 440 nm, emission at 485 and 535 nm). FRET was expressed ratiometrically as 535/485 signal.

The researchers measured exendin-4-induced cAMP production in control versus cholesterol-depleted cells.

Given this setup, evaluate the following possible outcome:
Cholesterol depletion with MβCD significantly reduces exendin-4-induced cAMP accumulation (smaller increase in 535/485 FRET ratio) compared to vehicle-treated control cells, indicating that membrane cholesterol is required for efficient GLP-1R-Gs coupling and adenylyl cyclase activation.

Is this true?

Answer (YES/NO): YES